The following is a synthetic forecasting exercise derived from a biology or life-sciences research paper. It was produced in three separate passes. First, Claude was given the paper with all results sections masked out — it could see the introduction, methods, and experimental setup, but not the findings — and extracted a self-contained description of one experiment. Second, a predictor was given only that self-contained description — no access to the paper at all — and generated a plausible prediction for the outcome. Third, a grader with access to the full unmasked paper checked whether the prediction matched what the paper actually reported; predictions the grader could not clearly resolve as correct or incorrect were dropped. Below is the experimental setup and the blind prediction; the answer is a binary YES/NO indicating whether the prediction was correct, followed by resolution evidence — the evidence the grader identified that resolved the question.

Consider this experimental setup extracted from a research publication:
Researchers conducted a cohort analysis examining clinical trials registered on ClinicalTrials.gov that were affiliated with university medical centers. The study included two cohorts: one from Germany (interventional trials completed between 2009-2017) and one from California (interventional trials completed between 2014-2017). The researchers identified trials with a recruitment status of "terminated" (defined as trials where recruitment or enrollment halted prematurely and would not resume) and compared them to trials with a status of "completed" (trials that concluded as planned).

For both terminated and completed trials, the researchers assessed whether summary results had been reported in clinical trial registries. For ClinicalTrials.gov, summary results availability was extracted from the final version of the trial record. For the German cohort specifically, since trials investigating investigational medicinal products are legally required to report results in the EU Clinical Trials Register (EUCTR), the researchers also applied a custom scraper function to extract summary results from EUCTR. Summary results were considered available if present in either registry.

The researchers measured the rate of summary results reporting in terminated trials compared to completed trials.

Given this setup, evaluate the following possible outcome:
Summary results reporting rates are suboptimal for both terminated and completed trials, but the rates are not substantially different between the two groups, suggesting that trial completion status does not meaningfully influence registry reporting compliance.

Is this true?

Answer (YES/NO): NO